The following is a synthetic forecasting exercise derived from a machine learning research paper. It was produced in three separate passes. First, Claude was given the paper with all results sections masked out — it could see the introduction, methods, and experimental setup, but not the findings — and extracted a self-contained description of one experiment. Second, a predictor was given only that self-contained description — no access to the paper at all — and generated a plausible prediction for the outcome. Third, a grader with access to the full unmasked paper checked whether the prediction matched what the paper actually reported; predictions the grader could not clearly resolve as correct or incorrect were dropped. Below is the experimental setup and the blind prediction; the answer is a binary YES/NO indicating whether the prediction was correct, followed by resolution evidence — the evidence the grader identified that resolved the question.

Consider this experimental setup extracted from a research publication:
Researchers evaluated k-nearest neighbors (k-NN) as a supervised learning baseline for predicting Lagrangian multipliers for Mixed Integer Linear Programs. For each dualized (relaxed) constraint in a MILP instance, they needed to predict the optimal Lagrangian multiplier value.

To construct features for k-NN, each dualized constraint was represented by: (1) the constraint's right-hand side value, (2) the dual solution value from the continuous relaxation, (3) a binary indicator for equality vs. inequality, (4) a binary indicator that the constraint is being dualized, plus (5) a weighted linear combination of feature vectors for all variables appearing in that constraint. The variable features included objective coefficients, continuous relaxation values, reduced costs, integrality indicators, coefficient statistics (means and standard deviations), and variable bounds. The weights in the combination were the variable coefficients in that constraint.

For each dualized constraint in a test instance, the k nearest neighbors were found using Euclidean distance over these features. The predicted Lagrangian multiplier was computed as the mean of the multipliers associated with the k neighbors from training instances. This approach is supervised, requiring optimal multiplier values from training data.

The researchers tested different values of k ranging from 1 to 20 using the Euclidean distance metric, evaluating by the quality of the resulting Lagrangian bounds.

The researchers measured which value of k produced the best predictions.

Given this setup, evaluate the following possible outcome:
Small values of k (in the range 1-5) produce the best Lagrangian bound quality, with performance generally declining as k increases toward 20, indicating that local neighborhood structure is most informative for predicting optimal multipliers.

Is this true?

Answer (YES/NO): NO